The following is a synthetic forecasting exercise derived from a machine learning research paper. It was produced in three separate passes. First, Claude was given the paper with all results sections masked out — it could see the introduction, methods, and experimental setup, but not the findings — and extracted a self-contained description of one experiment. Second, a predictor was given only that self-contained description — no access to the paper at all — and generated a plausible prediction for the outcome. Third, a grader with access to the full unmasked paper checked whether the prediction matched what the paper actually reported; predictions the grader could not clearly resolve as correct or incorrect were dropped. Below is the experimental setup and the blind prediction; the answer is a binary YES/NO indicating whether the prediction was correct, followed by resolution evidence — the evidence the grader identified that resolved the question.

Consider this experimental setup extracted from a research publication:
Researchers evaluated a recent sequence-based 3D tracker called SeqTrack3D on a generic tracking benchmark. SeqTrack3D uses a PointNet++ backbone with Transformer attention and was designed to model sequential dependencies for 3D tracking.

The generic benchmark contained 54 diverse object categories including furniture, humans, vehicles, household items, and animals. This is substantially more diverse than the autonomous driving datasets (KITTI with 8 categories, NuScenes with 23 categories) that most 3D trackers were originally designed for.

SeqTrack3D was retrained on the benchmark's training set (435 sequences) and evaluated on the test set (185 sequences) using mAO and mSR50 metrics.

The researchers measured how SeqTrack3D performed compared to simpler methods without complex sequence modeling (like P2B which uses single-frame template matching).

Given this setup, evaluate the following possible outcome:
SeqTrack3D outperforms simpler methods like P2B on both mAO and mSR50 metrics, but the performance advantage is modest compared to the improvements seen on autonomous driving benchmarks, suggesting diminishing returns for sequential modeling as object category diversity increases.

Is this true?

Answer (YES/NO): NO